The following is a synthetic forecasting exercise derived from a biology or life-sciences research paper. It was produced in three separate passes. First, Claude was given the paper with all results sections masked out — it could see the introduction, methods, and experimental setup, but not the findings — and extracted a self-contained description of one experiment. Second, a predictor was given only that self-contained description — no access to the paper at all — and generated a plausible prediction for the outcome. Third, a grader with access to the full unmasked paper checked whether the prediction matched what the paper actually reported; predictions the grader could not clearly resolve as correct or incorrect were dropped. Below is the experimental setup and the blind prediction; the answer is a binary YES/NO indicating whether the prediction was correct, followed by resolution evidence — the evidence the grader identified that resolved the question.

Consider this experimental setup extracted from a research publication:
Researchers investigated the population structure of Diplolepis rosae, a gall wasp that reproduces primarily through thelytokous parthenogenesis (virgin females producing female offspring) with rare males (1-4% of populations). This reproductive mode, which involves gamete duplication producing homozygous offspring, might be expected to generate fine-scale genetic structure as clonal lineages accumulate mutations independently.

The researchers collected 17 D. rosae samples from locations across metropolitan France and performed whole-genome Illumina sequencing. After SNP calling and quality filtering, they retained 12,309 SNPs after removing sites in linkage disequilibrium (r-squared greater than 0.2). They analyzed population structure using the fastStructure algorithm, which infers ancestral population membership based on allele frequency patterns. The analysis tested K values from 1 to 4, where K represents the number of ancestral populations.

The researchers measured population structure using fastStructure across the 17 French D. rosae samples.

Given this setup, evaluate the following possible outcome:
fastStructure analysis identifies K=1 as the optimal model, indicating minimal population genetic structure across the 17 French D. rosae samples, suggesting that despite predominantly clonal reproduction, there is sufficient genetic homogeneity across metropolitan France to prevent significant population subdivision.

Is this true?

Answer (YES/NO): NO